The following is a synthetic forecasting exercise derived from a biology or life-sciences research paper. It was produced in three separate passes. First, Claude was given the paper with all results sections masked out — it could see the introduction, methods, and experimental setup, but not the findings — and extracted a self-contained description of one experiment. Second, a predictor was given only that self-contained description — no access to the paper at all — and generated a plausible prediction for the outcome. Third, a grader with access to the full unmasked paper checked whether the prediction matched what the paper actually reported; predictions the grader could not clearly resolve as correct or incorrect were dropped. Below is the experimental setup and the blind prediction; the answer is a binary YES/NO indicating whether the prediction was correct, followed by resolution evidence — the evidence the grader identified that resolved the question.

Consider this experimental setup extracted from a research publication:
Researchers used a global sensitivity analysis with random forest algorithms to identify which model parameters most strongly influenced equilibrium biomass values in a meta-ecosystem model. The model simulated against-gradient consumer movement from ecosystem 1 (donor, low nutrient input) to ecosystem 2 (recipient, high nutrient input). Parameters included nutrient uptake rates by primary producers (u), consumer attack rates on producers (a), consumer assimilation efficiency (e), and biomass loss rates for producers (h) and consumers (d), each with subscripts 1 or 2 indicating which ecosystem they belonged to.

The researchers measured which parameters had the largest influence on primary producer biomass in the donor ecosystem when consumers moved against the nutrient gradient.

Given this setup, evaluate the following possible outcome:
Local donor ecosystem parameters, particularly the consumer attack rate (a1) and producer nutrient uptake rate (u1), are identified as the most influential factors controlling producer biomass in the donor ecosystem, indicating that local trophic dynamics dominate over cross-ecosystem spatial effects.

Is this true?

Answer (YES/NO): NO